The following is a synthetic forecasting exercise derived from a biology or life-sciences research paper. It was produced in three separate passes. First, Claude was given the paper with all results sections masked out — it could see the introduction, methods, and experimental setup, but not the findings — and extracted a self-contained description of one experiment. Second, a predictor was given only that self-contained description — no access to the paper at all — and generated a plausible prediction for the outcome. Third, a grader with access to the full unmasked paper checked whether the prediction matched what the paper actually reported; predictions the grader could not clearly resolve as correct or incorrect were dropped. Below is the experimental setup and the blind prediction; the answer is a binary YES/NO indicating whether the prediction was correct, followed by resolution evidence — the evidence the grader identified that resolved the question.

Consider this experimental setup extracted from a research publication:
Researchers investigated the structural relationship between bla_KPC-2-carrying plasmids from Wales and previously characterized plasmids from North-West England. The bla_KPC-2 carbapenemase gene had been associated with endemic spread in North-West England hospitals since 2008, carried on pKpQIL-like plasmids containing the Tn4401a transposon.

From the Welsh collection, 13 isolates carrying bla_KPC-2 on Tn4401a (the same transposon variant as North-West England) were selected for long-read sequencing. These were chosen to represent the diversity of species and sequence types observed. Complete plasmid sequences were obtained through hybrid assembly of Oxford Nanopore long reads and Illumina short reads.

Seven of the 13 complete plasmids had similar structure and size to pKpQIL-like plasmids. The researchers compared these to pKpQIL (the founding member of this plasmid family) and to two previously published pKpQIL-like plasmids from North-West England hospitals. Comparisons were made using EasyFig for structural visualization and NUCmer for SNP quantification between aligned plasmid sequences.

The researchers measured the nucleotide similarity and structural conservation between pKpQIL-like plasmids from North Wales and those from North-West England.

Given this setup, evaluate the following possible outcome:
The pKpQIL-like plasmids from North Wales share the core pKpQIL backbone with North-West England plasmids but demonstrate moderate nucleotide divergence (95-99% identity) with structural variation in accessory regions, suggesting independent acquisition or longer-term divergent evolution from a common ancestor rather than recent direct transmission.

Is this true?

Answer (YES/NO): NO